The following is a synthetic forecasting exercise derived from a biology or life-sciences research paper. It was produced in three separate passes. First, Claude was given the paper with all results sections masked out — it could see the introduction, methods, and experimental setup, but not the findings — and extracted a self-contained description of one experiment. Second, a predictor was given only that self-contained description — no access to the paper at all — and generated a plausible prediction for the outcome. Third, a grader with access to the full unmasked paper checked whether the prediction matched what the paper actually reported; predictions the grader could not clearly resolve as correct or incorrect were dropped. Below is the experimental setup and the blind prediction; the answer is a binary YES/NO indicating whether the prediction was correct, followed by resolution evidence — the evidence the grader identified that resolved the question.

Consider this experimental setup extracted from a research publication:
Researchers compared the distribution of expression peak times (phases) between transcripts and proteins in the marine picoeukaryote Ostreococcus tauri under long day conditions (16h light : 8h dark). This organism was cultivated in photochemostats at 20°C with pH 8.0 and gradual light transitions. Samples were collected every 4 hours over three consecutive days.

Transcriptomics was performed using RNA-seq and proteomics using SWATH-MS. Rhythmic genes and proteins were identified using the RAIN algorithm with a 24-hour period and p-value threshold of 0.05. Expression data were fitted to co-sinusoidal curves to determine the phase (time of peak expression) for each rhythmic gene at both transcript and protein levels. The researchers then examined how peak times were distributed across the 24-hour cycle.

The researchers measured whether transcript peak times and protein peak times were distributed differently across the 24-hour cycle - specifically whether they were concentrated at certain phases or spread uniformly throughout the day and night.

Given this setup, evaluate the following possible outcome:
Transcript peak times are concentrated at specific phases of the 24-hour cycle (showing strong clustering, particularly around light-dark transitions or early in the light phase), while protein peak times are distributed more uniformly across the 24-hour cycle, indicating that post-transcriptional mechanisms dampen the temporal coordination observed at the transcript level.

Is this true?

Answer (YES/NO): NO